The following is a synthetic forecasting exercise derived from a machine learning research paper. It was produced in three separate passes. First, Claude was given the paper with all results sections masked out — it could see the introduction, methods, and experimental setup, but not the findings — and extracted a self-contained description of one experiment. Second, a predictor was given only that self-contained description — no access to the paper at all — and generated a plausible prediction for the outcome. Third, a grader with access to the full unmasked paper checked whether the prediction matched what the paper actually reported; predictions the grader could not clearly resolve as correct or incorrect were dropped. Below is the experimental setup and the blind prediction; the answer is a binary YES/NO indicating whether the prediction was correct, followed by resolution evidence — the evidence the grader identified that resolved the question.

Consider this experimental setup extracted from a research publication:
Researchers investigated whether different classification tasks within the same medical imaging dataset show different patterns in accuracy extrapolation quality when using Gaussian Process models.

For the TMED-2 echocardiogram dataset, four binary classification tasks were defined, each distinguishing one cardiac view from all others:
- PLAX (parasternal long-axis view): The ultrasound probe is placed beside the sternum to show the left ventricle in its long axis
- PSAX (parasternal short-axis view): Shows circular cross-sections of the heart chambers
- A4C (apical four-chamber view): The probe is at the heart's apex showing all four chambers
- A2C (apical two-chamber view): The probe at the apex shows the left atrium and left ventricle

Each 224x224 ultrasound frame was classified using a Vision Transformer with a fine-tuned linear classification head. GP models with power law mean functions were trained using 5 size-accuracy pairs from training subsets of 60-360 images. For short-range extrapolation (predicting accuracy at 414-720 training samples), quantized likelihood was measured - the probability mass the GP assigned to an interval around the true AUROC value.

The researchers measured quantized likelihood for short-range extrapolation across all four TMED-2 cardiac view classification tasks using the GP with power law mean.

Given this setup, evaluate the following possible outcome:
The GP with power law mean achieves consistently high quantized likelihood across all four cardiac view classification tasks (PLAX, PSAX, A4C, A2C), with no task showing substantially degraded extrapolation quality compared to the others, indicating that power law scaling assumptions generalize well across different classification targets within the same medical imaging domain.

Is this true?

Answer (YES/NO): NO